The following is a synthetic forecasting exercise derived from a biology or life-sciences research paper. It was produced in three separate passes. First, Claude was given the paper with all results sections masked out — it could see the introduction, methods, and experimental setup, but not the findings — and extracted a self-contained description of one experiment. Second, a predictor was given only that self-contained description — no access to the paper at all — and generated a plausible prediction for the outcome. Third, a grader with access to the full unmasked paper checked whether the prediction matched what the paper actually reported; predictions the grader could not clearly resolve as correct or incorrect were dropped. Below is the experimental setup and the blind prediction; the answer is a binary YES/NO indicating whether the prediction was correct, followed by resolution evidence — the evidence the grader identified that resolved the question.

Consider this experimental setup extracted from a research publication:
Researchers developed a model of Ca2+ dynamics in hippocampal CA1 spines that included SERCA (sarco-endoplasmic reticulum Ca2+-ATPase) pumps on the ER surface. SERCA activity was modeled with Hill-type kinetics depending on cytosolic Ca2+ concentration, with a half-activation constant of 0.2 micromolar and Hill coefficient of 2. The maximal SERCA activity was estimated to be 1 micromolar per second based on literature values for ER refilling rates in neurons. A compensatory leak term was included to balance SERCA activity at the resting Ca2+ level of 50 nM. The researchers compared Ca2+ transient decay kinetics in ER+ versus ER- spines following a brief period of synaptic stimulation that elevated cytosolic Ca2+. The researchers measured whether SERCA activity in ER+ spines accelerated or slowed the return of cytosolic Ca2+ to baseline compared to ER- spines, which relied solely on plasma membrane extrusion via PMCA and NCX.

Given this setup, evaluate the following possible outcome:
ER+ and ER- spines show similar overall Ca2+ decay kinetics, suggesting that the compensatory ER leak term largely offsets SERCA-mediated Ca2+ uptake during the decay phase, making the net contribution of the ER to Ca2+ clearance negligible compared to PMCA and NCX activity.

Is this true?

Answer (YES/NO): NO